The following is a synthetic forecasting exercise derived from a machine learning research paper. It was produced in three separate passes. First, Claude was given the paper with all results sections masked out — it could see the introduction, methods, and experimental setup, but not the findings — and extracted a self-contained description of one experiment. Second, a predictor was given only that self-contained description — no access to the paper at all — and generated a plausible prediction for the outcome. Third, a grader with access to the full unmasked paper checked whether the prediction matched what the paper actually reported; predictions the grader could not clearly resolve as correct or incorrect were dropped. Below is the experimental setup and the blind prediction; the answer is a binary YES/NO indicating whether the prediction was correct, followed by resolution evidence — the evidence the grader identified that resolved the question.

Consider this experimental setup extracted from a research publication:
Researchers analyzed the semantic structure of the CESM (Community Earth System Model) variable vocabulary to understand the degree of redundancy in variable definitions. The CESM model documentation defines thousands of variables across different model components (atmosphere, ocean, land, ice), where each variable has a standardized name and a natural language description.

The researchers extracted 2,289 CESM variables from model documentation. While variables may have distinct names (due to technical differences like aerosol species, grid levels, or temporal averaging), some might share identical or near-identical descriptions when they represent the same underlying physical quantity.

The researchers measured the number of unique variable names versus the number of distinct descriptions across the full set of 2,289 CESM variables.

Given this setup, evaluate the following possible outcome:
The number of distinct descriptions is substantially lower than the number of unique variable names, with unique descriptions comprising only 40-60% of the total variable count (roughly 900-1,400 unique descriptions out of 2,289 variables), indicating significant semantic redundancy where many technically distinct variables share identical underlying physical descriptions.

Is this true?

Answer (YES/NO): NO